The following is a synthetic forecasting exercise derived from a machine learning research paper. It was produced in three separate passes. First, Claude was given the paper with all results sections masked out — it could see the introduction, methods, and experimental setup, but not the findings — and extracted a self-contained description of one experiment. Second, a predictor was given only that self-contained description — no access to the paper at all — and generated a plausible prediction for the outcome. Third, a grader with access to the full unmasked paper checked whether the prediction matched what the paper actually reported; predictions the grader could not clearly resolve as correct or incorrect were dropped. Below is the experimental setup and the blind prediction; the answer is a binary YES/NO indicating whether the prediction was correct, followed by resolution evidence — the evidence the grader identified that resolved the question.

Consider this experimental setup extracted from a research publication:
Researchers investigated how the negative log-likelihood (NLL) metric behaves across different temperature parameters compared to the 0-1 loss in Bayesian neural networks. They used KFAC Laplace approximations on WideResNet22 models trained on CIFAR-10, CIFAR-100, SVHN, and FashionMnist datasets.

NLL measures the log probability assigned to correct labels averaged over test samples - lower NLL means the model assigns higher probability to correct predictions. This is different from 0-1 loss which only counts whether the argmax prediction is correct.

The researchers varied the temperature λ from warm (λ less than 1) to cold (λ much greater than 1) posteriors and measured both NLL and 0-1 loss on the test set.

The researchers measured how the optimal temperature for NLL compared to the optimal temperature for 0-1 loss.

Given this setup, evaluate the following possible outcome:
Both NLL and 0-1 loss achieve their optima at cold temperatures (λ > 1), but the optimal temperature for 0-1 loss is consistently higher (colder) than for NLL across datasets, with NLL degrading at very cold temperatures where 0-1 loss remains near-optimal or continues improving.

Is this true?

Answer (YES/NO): NO